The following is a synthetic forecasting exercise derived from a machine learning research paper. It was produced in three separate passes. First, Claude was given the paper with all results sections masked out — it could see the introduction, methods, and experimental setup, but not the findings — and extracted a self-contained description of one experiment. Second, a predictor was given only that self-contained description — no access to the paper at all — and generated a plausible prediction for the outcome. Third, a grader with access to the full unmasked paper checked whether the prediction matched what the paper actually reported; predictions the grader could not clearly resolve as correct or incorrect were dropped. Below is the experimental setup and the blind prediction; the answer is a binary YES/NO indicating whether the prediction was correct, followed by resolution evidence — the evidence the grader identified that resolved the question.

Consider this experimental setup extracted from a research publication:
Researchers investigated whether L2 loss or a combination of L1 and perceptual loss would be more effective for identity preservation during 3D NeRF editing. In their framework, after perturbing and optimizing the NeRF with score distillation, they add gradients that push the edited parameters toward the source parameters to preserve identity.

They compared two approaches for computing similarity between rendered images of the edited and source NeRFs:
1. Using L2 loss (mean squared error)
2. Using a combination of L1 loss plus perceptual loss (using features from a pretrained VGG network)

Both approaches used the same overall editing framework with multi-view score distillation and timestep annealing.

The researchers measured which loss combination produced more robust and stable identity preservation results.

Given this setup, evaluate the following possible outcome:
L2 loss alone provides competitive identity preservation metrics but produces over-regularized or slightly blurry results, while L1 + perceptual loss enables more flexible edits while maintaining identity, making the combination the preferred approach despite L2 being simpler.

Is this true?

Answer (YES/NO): NO